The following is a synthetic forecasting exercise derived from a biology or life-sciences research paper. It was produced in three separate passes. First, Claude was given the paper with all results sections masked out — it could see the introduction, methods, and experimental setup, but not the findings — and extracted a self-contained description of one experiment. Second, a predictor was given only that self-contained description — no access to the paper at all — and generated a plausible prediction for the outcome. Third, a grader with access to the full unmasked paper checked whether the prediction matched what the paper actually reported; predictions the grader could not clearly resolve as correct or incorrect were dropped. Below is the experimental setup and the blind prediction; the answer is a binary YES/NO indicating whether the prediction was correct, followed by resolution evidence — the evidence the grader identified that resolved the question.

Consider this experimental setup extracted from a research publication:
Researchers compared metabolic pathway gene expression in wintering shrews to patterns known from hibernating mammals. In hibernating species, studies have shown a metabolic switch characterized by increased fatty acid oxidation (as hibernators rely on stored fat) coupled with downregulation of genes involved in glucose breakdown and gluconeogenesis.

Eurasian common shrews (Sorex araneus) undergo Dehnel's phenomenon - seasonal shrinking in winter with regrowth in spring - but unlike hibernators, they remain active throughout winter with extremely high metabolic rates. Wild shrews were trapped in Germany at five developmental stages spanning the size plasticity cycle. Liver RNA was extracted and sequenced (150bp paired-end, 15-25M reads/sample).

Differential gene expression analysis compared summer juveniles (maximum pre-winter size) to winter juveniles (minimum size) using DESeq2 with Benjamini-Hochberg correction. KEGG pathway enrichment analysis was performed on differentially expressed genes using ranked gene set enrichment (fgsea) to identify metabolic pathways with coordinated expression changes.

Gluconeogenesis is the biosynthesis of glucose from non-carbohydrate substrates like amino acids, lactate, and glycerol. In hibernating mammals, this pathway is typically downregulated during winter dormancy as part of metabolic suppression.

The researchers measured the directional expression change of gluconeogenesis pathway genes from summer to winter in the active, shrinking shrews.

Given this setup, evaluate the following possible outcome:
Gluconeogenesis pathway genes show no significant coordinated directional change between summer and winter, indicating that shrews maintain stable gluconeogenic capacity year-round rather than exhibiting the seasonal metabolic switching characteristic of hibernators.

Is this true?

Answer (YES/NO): NO